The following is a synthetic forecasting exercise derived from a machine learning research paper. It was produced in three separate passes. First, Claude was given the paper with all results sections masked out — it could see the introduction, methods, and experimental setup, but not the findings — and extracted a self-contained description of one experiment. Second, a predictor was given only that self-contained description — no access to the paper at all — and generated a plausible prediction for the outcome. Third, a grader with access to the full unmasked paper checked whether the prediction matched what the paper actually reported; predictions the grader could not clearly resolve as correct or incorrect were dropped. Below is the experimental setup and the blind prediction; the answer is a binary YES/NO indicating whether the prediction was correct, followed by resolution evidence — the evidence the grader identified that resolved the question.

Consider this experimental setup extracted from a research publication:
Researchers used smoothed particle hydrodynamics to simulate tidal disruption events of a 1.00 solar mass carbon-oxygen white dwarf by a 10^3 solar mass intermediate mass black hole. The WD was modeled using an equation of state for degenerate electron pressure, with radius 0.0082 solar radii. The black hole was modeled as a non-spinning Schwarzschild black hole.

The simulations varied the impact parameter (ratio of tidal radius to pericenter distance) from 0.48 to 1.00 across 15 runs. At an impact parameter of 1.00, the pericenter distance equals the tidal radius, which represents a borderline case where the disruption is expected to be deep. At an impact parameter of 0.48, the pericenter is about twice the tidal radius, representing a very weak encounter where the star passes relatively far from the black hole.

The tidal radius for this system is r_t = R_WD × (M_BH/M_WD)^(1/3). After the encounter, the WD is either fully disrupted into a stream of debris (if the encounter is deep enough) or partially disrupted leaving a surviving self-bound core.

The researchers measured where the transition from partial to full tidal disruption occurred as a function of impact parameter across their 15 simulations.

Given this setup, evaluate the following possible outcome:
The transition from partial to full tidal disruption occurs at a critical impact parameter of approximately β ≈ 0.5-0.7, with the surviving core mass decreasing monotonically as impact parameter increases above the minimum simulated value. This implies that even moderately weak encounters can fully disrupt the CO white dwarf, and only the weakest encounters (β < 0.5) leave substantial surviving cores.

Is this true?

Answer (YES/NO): NO